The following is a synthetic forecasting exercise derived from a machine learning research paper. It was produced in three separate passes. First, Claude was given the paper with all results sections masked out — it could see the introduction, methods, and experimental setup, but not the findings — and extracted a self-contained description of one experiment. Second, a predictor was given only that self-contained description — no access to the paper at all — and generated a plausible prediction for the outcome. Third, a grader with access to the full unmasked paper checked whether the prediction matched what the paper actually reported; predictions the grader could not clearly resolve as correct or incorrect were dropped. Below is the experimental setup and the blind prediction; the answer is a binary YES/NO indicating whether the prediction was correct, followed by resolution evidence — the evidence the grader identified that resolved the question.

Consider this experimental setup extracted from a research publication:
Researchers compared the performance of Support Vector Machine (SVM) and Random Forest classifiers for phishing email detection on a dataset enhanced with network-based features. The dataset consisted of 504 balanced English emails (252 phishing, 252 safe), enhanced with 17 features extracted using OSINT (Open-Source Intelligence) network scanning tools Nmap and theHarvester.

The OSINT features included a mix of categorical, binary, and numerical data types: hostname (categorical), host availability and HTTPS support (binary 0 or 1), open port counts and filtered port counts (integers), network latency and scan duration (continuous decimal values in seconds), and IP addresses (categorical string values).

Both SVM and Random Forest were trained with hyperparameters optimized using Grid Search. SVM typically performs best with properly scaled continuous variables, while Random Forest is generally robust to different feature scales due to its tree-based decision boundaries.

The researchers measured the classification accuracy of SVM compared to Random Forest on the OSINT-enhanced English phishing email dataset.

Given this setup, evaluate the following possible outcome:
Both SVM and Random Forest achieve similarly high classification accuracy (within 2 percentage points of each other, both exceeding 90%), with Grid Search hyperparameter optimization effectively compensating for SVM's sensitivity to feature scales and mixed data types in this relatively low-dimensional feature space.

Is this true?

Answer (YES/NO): NO